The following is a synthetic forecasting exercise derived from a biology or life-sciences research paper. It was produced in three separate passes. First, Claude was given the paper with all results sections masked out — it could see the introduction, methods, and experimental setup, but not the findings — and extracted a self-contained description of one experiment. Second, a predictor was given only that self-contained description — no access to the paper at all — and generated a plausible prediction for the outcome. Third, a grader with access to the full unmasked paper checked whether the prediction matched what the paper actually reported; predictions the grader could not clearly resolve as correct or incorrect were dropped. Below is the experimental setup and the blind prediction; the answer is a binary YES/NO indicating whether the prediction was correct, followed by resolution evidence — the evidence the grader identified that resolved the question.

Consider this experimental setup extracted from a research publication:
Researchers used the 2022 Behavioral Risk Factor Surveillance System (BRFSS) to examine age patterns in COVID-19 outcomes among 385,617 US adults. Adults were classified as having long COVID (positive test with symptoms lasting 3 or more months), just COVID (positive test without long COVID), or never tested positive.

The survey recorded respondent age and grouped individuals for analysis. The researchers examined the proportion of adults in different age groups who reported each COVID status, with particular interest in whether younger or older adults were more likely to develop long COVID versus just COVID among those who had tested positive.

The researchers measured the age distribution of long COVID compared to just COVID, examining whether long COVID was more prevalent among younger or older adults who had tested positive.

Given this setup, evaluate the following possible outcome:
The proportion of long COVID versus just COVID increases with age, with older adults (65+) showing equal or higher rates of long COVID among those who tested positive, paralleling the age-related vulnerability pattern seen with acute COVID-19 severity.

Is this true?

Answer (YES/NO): NO